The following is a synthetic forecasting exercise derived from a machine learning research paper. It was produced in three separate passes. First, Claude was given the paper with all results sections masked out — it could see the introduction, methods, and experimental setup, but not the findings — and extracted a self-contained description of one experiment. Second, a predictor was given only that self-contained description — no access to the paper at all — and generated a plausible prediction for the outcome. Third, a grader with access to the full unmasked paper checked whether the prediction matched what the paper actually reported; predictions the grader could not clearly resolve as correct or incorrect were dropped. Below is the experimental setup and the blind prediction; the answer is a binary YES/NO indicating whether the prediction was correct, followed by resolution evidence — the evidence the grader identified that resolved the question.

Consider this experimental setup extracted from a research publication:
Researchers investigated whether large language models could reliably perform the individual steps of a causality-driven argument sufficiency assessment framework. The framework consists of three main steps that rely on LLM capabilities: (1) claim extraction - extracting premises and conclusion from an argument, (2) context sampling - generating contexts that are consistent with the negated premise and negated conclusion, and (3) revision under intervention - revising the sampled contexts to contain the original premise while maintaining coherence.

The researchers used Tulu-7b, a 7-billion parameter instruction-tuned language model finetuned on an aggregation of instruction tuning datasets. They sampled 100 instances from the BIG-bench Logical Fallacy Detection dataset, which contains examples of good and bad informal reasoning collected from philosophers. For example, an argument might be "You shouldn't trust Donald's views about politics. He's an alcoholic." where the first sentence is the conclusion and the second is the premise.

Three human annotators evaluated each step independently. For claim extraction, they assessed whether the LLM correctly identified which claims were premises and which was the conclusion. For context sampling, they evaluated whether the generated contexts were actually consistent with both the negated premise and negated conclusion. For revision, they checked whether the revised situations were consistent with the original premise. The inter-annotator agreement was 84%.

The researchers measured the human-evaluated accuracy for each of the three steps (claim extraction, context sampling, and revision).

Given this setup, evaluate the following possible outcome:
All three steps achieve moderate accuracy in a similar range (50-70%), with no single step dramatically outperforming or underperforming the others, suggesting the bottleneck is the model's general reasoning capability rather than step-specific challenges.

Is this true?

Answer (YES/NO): NO